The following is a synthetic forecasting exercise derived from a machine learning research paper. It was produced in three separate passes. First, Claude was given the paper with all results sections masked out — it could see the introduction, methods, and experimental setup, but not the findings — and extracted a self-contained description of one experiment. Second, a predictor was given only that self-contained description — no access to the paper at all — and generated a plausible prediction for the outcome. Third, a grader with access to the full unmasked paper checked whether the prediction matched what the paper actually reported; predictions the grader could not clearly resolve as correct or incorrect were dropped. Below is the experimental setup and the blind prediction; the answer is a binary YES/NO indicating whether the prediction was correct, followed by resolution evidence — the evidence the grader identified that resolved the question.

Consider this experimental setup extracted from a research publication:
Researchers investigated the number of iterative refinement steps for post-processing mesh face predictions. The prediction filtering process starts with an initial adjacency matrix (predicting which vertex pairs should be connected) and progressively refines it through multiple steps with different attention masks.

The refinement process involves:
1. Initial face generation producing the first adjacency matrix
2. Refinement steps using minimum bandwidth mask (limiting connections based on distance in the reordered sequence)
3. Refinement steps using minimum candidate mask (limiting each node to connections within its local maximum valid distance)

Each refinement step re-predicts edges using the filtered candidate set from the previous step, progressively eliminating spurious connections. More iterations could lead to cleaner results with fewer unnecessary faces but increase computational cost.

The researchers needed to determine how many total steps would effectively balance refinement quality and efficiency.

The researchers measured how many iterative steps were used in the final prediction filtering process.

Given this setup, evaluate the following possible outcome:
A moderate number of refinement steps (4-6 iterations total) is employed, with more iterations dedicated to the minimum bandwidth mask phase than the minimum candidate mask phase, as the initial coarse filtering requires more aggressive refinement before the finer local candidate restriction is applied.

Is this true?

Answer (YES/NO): NO